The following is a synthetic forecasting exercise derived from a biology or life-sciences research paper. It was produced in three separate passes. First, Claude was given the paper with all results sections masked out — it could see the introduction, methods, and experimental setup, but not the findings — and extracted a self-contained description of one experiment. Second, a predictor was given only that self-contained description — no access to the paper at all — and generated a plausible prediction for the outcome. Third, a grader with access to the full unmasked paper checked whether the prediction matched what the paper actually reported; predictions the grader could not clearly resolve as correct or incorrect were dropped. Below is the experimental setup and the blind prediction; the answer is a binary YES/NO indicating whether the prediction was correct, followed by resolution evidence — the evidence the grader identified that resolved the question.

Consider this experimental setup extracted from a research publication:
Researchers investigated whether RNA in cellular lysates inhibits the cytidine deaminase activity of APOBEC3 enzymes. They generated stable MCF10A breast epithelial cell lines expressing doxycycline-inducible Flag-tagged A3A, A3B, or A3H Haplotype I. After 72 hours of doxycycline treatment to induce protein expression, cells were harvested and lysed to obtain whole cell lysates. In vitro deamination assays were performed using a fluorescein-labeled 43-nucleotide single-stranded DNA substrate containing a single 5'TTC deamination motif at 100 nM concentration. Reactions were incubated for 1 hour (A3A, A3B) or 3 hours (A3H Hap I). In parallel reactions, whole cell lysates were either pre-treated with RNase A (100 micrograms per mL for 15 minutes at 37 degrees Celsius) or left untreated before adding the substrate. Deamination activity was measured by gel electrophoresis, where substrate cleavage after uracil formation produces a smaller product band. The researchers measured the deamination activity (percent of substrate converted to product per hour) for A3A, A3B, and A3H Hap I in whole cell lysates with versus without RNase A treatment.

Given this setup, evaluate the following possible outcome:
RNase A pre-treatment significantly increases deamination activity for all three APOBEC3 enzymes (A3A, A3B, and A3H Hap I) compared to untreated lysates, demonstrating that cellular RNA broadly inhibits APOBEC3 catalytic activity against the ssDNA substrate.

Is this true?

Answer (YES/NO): NO